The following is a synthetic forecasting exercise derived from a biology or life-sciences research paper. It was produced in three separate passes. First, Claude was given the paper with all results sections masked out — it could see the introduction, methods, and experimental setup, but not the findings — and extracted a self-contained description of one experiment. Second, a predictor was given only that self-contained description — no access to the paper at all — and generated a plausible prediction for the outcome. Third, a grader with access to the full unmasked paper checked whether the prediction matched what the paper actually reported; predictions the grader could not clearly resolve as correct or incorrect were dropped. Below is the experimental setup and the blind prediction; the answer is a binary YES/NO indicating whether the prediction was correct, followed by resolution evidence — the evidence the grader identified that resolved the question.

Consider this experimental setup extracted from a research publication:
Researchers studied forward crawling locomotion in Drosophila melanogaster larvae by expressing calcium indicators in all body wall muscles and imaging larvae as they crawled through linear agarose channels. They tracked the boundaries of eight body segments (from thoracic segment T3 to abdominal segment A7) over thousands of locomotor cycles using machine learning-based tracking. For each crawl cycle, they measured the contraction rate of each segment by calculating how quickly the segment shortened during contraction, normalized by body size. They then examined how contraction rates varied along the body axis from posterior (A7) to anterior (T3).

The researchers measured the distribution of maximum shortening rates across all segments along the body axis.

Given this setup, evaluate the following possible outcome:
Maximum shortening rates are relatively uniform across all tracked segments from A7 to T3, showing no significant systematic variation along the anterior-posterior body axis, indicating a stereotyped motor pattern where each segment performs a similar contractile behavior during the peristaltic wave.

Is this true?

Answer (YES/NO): NO